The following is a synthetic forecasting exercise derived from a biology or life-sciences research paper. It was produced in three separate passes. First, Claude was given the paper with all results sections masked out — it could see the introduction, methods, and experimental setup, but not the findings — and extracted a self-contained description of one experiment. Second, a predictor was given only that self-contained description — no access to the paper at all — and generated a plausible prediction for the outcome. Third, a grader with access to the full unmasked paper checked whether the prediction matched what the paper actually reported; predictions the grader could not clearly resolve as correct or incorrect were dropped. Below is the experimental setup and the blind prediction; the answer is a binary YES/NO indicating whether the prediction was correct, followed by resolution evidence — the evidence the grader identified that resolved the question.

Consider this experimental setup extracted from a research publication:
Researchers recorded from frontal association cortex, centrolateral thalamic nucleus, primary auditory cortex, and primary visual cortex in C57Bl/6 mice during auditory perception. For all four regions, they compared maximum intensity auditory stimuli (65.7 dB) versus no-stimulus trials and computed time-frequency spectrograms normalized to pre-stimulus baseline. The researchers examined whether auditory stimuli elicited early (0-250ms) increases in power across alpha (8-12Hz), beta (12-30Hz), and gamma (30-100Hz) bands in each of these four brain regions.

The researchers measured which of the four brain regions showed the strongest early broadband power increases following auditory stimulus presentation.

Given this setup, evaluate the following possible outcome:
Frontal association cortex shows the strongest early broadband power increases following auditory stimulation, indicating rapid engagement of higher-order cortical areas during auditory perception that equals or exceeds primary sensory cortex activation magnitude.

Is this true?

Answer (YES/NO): NO